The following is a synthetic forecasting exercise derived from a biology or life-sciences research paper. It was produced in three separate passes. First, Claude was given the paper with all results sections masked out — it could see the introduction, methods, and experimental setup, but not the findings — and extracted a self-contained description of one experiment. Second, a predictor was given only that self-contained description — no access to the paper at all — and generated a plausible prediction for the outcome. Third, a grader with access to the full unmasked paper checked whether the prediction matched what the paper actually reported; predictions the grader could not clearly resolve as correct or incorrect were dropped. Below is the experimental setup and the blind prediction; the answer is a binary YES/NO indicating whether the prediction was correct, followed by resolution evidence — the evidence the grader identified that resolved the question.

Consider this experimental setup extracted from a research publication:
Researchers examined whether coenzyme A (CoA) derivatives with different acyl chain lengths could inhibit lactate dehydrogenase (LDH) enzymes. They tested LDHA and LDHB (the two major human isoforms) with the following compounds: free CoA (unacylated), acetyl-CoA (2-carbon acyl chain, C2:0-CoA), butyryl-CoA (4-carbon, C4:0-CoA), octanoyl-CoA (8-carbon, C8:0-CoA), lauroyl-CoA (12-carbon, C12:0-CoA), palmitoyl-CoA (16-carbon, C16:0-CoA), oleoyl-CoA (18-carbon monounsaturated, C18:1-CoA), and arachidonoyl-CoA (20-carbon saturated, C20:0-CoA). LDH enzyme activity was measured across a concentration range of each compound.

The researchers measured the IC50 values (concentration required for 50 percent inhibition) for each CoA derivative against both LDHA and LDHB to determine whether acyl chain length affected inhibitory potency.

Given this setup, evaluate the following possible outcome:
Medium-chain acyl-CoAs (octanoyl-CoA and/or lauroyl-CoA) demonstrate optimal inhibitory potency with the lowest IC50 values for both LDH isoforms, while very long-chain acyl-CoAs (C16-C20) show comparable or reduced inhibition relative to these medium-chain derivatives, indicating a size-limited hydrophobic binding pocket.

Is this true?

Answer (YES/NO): NO